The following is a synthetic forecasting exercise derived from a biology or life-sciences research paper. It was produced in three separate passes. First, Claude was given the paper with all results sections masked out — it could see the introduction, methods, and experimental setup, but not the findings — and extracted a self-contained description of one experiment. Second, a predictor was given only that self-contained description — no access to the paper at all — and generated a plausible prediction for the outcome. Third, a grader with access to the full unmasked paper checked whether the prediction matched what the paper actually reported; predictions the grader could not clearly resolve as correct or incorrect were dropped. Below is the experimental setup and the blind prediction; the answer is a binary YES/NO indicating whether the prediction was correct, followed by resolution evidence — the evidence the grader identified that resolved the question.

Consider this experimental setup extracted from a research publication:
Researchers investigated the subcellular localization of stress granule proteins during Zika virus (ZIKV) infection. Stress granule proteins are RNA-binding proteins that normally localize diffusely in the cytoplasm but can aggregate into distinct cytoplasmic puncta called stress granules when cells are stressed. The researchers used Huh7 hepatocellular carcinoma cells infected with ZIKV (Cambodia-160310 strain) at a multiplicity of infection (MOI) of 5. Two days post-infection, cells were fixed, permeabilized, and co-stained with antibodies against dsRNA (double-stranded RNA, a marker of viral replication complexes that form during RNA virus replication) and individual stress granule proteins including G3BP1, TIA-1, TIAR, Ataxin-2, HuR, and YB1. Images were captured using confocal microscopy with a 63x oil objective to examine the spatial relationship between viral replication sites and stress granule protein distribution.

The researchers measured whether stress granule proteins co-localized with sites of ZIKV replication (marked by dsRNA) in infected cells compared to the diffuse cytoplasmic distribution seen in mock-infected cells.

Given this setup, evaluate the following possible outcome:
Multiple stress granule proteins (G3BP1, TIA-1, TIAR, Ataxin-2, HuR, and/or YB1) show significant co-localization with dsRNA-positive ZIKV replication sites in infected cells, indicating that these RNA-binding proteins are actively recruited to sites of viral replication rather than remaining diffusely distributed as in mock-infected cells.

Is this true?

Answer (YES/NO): NO